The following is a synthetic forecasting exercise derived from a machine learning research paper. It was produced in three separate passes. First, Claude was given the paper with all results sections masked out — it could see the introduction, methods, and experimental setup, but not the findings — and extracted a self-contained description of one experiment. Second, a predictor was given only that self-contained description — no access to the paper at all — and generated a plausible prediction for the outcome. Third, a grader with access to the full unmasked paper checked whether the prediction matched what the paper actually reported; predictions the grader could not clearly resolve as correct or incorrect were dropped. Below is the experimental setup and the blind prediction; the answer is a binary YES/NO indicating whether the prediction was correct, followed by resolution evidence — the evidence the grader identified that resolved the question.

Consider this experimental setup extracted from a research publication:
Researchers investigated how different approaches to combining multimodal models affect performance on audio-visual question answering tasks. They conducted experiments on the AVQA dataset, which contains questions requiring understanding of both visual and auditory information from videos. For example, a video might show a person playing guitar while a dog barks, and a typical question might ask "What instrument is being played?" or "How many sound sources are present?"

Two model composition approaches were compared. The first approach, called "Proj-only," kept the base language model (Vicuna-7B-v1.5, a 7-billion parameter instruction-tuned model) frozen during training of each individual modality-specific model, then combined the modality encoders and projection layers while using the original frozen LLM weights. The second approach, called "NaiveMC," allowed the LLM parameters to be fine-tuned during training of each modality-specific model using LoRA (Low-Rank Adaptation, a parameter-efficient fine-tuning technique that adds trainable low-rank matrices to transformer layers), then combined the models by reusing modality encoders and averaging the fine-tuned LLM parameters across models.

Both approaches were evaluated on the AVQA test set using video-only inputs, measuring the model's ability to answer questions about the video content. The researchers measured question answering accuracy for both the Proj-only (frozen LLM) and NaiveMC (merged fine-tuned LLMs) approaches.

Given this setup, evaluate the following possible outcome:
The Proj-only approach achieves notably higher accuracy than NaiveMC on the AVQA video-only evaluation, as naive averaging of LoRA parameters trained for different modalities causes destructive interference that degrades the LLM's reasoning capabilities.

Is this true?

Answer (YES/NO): NO